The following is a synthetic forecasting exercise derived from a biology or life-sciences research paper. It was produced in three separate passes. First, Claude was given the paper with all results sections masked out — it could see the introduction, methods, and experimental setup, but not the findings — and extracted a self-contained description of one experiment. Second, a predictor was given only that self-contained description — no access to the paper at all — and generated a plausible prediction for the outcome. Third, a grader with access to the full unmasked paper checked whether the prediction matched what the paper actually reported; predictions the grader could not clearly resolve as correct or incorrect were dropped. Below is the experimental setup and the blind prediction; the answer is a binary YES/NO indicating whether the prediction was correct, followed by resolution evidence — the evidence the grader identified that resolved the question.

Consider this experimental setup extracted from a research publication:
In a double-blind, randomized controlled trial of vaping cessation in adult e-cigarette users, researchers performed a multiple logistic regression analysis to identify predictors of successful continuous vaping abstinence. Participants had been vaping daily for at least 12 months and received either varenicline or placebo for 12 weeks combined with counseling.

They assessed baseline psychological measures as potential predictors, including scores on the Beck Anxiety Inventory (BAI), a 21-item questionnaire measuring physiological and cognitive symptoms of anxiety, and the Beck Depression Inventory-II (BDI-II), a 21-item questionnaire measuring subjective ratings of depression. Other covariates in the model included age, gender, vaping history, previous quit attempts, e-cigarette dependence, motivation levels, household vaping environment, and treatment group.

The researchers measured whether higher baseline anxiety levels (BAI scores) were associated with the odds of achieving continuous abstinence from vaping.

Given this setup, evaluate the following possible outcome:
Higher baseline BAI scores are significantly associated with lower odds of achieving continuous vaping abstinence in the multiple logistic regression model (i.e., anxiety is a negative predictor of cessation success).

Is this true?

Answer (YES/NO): YES